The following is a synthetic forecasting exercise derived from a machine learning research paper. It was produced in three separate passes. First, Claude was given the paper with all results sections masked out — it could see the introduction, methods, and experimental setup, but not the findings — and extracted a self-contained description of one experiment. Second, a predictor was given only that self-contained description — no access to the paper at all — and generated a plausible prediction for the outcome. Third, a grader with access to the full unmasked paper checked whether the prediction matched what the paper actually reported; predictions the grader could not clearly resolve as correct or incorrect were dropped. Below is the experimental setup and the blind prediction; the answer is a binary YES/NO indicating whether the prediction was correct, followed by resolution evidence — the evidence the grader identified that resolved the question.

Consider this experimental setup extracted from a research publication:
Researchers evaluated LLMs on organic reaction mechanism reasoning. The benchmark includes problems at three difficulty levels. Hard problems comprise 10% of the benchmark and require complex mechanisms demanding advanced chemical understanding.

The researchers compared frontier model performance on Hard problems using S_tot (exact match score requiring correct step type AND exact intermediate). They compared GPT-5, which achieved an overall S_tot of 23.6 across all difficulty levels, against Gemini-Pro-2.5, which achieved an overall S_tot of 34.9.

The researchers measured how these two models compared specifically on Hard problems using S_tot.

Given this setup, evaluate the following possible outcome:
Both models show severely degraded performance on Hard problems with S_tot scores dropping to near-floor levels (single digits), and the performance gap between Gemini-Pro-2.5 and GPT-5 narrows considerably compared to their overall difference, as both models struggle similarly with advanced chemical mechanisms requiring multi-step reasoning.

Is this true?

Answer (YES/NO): NO